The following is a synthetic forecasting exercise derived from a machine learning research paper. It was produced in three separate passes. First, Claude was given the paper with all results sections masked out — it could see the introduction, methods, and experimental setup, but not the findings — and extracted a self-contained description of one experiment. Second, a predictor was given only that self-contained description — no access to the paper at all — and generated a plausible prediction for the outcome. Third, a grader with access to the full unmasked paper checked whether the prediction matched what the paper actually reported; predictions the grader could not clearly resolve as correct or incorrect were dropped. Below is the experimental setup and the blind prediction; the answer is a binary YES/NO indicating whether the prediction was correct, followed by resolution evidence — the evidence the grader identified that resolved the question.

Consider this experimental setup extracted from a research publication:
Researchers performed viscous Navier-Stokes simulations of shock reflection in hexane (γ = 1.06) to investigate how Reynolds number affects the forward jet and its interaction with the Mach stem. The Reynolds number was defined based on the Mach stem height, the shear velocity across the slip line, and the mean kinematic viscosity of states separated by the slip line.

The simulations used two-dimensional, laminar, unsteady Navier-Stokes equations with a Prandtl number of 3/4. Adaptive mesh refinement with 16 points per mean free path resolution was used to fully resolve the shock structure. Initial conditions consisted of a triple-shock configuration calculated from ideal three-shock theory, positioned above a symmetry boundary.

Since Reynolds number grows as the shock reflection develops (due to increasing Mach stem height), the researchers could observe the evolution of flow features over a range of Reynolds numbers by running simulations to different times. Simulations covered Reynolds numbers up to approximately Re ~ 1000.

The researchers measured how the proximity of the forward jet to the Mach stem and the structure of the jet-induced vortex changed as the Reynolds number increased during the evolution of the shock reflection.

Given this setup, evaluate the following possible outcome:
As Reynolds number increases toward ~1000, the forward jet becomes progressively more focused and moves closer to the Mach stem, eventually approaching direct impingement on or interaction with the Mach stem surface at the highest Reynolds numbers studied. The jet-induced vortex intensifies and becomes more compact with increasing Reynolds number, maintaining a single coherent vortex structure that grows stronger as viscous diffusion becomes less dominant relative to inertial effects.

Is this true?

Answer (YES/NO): NO